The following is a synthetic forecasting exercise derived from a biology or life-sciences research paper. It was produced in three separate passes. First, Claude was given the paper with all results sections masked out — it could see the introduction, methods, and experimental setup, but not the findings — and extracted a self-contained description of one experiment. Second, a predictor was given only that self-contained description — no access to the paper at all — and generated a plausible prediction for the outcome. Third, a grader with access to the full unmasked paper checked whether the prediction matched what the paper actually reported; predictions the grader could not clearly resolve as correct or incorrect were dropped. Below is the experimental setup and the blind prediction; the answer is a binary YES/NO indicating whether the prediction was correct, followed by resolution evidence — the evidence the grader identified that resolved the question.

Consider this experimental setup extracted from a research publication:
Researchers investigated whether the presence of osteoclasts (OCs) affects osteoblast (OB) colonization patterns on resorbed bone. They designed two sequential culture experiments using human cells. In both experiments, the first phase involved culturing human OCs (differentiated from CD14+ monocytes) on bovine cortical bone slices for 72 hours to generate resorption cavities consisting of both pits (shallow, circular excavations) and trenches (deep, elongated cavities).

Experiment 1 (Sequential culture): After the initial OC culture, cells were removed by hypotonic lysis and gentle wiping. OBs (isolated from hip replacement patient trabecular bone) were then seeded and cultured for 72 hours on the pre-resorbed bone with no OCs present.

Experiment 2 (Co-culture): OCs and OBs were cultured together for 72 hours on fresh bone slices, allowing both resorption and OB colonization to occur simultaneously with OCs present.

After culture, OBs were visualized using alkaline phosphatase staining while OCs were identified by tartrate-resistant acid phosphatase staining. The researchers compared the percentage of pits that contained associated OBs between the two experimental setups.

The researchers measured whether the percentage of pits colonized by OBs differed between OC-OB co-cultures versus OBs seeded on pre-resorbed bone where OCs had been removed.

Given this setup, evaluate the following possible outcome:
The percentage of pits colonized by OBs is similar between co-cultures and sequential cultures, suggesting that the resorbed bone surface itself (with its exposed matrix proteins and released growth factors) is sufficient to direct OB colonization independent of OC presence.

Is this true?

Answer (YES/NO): YES